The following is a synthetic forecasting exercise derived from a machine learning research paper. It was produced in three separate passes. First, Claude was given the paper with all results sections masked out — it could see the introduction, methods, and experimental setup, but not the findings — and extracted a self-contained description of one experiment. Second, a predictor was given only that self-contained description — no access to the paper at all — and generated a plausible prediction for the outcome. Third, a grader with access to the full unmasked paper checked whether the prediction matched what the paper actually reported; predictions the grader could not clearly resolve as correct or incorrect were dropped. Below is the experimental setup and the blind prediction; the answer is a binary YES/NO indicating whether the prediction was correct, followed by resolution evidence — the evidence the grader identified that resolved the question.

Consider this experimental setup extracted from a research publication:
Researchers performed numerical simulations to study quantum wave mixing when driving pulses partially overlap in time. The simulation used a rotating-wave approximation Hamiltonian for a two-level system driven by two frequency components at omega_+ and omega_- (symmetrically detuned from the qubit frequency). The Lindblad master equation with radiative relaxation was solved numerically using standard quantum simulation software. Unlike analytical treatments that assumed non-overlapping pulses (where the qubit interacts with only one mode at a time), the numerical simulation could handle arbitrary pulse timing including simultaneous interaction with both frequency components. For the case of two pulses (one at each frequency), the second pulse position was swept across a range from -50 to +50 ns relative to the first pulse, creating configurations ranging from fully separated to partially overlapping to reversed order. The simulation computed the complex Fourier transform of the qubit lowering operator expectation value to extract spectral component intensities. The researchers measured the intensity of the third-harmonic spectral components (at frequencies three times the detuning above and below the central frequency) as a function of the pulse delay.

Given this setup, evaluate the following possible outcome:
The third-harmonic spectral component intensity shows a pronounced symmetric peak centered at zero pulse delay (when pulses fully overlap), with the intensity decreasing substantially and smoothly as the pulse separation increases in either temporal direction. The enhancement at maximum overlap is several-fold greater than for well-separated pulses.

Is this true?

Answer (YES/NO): NO